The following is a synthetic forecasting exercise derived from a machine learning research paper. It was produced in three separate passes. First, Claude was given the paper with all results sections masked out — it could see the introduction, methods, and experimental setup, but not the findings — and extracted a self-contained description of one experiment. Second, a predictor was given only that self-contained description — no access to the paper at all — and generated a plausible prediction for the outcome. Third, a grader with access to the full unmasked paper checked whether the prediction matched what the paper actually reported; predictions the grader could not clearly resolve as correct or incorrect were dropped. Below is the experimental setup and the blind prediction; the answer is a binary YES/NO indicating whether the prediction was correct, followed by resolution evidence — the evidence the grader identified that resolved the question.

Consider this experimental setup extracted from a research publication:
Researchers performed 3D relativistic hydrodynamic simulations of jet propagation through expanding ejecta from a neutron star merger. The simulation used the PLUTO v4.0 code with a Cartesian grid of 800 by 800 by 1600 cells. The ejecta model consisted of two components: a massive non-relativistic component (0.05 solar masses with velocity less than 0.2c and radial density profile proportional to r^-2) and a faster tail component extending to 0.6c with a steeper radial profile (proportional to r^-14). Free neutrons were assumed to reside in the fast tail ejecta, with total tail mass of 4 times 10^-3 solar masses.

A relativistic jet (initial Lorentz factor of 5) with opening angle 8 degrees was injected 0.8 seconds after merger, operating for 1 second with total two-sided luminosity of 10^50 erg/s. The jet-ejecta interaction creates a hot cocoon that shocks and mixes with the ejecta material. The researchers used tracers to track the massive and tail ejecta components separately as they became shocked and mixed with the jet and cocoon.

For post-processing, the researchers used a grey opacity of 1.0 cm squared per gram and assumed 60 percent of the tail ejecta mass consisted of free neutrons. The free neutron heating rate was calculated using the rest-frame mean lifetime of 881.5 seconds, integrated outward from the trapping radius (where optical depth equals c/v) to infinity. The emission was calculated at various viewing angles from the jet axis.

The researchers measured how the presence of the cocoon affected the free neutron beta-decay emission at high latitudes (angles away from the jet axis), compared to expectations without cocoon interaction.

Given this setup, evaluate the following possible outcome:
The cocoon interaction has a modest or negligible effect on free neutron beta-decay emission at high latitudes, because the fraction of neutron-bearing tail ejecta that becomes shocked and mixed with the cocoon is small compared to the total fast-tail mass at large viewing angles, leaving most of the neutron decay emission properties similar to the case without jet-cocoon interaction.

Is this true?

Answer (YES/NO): NO